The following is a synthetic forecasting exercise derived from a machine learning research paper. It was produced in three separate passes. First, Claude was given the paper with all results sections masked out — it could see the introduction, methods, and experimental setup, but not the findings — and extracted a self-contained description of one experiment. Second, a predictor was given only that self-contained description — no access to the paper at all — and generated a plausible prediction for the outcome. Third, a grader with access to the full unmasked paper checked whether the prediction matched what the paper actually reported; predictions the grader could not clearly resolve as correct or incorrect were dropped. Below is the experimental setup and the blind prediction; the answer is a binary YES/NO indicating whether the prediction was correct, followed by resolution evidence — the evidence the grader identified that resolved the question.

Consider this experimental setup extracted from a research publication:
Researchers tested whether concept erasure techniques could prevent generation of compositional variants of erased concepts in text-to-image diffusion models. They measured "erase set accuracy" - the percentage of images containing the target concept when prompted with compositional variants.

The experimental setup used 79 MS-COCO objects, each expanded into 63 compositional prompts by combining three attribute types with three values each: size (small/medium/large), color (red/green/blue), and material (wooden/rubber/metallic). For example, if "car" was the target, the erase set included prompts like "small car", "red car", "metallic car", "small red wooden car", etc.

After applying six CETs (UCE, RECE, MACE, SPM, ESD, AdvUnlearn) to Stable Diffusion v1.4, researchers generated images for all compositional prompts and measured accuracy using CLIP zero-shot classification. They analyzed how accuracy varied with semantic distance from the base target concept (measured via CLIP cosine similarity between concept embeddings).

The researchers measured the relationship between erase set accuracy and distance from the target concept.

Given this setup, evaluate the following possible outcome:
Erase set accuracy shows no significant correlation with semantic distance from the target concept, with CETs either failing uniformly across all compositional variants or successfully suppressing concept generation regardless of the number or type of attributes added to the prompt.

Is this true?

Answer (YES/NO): NO